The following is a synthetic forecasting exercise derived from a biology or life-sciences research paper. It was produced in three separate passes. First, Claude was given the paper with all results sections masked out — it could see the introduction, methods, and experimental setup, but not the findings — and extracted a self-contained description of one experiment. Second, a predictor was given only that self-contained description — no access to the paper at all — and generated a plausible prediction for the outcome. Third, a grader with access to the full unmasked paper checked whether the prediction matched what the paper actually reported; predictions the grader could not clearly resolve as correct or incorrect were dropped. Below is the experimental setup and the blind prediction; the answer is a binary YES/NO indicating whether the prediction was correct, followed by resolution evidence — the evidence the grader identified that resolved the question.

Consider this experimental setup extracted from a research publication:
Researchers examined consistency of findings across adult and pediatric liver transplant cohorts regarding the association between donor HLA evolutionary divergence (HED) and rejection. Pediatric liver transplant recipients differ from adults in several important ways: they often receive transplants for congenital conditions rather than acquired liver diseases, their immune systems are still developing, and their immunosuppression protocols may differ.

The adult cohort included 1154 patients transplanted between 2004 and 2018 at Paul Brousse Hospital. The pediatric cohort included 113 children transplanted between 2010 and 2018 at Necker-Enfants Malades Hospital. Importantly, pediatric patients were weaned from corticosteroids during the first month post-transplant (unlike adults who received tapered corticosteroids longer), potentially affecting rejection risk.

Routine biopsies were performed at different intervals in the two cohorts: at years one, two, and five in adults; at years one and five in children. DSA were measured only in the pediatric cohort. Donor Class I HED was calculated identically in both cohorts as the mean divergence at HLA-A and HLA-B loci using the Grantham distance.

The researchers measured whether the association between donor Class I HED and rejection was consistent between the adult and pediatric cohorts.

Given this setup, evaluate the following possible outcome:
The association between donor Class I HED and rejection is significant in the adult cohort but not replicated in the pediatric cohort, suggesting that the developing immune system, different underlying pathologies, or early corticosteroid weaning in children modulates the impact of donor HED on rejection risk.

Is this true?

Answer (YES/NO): NO